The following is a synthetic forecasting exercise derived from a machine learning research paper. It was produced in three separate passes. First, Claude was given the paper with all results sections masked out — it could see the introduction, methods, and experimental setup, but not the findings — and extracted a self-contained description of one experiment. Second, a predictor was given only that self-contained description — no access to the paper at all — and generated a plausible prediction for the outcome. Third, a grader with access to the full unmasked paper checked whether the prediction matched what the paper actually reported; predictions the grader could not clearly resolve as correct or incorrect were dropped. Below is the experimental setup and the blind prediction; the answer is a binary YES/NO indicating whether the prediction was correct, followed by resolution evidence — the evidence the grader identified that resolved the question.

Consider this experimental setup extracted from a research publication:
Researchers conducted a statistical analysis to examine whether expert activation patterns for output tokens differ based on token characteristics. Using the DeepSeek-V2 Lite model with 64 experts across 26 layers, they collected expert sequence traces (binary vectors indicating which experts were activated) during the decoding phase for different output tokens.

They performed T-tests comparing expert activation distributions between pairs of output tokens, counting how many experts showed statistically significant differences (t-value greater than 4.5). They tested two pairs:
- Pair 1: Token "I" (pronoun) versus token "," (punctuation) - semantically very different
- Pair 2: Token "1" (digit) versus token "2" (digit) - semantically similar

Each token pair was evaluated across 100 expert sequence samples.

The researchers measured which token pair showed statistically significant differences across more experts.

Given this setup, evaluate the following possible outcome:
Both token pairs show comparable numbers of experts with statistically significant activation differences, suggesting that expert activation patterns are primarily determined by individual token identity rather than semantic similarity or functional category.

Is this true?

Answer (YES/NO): NO